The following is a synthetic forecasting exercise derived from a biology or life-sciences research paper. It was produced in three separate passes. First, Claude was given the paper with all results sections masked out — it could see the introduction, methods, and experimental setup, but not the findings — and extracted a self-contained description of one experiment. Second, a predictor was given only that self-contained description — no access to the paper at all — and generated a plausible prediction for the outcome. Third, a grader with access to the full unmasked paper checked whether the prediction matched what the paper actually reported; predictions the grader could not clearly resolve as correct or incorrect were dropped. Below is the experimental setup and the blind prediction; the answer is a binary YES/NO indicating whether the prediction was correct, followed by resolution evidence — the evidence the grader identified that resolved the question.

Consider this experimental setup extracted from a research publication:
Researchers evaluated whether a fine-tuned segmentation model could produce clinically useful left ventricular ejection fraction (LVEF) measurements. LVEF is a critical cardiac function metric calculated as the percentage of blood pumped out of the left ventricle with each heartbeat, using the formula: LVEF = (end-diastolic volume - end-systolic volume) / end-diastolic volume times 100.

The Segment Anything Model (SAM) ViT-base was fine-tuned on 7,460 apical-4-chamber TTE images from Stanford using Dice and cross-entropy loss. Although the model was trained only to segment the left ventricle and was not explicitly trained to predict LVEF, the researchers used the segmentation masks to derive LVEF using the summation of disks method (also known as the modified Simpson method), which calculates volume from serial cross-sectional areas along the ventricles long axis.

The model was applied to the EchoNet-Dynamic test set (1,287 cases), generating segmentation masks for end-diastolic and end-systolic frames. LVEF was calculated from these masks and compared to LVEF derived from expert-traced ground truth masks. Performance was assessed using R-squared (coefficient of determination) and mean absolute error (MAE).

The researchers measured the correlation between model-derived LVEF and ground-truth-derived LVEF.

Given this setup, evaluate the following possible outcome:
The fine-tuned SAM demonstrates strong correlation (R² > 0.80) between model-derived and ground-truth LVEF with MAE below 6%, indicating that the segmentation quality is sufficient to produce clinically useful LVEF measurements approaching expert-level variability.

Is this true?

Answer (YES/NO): NO